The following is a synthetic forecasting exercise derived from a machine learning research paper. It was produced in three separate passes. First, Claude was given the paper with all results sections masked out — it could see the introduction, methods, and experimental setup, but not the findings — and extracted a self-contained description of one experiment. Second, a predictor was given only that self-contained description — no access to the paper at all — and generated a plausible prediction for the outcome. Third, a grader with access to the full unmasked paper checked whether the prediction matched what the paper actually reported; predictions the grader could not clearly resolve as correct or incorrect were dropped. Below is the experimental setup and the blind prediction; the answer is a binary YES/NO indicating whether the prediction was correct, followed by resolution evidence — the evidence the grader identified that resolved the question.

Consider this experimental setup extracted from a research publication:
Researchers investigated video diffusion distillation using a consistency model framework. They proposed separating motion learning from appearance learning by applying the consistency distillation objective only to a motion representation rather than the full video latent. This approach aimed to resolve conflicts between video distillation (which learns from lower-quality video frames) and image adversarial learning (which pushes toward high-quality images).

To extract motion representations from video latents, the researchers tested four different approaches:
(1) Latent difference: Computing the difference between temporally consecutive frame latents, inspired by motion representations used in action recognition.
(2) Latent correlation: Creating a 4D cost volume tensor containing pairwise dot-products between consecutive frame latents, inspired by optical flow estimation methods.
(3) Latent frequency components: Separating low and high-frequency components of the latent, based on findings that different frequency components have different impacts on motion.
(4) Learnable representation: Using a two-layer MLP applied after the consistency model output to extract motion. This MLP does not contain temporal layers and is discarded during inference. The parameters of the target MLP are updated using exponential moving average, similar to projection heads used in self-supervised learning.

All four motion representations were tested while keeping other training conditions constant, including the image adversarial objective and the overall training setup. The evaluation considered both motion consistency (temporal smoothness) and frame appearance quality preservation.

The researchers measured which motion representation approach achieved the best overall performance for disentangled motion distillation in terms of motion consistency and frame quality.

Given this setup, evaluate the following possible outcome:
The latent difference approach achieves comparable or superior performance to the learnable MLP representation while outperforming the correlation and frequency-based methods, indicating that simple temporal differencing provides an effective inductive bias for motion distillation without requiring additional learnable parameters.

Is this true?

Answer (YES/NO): NO